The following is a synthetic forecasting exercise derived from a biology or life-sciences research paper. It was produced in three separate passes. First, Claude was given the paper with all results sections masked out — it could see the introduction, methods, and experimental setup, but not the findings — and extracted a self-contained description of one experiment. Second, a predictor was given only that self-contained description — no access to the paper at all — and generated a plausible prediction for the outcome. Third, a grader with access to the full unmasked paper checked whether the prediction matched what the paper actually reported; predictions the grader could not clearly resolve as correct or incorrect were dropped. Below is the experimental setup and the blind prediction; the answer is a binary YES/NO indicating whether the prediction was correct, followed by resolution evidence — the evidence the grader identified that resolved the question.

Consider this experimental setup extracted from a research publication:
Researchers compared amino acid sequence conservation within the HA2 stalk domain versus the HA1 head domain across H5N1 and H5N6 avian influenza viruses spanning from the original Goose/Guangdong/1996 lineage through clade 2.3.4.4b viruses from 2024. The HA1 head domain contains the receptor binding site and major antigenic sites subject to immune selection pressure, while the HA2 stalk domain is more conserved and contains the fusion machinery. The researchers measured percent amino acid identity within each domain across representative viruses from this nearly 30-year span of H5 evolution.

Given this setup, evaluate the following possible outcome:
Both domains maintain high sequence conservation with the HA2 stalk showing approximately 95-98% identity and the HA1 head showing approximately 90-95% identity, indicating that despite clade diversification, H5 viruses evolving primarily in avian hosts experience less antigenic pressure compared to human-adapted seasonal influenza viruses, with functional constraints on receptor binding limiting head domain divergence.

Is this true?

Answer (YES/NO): NO